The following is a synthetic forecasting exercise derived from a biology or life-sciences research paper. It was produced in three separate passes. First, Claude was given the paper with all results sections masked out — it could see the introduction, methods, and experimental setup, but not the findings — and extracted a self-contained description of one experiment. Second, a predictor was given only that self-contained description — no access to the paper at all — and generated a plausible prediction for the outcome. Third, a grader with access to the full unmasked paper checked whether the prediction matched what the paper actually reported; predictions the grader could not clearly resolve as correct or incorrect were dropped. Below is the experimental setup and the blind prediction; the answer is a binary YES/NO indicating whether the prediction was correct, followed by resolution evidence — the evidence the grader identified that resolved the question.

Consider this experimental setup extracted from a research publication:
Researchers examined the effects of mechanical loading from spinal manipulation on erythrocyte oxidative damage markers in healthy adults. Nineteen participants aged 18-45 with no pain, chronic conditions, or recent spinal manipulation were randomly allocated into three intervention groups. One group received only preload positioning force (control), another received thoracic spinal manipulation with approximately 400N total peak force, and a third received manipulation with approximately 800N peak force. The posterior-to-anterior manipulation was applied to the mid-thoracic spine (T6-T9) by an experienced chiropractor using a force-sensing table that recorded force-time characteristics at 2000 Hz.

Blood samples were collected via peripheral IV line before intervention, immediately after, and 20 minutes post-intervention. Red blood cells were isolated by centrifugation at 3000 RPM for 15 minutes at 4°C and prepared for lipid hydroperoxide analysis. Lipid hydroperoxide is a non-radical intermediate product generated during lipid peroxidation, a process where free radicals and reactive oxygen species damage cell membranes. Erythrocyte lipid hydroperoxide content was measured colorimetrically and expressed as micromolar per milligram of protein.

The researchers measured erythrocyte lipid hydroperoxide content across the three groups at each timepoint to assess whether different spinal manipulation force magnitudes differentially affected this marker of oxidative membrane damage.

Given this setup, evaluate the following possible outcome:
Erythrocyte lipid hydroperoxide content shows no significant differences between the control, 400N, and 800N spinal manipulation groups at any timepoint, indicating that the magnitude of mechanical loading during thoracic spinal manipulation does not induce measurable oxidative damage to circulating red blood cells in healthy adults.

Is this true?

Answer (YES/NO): NO